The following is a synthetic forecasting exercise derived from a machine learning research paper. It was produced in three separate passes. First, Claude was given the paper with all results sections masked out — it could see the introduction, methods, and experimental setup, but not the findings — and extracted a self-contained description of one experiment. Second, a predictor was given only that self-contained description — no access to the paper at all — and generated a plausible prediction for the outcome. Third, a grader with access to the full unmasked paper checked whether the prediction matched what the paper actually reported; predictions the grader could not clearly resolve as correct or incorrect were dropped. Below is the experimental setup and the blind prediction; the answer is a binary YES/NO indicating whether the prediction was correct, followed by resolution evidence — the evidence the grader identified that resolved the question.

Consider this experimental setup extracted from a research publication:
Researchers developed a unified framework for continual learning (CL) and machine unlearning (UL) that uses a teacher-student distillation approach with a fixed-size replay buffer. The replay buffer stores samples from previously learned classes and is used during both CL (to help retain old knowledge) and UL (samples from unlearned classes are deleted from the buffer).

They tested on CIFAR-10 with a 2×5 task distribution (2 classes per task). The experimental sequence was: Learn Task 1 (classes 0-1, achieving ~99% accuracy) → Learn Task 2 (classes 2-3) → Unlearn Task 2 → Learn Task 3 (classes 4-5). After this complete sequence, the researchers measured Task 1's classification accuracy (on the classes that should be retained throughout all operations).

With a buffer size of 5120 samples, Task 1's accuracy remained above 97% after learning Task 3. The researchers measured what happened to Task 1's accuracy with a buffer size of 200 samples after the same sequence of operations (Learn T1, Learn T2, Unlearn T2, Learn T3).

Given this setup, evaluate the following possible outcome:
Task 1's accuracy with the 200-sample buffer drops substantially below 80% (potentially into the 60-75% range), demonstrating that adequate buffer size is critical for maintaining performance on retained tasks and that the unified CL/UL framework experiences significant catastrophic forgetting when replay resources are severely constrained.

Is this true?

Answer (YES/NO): YES